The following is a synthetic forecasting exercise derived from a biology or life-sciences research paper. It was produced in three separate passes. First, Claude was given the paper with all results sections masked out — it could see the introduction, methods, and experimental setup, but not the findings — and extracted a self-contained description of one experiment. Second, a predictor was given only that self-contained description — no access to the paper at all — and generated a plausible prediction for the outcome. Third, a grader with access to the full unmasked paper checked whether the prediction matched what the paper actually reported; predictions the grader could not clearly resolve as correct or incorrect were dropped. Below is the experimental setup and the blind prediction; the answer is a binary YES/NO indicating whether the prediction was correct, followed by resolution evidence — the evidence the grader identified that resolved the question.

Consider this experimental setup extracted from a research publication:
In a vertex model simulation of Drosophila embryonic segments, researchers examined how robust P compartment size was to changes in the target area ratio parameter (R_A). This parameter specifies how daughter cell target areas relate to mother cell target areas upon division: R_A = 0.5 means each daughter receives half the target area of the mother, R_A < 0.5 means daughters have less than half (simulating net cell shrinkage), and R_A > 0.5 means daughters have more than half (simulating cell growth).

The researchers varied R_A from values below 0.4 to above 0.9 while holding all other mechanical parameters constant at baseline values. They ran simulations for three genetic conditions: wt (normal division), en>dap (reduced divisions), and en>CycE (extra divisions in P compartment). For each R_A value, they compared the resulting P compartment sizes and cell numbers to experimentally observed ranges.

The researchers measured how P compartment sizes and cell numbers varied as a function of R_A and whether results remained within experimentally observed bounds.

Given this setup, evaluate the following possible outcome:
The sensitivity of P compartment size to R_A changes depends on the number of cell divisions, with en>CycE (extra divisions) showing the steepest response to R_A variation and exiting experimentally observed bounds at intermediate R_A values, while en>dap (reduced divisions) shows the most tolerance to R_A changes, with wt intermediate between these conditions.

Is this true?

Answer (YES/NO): NO